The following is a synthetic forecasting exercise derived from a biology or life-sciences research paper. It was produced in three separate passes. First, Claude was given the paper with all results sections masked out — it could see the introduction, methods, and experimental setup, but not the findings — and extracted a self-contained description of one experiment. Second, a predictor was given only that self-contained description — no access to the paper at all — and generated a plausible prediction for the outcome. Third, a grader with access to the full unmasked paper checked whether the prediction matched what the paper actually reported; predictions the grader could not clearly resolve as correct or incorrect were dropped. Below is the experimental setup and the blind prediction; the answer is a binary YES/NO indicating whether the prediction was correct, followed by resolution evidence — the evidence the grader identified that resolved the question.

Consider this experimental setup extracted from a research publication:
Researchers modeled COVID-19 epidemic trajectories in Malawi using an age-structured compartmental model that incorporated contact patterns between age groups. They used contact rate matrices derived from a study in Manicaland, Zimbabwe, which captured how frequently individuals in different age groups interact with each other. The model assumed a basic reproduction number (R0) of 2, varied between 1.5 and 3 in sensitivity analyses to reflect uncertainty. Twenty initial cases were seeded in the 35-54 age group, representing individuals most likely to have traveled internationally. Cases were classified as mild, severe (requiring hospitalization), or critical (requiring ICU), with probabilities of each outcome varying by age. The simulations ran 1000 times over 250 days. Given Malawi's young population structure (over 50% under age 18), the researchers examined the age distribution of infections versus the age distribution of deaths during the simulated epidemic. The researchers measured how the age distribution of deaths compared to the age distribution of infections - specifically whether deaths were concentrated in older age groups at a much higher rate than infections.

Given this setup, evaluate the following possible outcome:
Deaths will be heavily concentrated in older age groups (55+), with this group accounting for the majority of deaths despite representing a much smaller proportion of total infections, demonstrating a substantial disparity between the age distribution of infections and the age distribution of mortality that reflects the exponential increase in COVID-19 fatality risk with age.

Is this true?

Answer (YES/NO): YES